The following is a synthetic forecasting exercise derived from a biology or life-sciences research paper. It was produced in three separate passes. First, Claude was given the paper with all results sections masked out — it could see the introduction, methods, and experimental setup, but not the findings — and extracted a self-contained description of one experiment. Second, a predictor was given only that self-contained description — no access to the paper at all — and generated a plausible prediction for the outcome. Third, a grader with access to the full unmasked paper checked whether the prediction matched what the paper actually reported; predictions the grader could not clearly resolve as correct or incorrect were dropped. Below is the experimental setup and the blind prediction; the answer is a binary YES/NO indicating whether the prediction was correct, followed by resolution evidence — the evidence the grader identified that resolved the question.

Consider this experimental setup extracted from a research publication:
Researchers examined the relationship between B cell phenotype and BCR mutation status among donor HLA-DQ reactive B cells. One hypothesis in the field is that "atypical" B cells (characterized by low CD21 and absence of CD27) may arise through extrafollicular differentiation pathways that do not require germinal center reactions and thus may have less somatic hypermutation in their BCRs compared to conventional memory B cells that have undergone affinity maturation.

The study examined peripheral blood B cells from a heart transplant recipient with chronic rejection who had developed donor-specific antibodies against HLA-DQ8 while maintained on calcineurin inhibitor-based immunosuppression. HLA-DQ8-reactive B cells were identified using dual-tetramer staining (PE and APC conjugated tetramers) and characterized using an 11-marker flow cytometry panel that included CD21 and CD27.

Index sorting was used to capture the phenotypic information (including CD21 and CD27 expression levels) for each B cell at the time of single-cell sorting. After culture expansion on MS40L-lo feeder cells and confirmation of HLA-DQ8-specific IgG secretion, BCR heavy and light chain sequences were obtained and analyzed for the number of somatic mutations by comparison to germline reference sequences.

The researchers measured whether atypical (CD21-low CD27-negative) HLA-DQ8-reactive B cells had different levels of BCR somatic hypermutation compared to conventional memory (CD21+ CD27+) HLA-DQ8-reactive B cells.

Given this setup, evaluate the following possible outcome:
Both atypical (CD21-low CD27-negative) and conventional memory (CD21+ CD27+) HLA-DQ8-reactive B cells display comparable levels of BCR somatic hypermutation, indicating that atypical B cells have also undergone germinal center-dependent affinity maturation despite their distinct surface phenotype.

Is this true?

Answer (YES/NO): NO